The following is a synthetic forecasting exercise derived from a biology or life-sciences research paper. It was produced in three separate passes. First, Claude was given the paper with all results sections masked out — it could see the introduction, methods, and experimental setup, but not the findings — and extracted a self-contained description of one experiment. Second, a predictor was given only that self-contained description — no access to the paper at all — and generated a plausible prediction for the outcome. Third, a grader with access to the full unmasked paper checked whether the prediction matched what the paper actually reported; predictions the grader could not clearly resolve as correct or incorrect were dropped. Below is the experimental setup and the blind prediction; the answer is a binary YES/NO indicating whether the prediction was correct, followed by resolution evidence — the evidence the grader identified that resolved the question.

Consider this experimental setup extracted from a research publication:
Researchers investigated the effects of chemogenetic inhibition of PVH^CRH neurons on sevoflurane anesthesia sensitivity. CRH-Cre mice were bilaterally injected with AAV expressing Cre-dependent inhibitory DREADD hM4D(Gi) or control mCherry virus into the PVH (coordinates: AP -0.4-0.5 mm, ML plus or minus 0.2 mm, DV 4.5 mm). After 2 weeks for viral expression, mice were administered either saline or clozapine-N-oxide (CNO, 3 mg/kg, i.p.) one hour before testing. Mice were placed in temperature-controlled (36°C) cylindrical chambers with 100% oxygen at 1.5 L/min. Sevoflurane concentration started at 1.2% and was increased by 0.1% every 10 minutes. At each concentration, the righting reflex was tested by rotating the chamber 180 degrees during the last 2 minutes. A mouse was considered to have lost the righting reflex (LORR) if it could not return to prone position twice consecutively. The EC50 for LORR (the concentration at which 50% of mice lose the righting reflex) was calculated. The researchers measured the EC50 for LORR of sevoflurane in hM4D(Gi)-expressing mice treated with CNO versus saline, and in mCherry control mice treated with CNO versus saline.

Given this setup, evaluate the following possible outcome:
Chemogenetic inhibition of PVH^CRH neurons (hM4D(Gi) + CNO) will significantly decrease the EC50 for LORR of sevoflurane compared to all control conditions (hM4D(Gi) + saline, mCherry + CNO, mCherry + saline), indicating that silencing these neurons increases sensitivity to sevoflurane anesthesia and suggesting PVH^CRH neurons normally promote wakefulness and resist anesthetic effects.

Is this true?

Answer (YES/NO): YES